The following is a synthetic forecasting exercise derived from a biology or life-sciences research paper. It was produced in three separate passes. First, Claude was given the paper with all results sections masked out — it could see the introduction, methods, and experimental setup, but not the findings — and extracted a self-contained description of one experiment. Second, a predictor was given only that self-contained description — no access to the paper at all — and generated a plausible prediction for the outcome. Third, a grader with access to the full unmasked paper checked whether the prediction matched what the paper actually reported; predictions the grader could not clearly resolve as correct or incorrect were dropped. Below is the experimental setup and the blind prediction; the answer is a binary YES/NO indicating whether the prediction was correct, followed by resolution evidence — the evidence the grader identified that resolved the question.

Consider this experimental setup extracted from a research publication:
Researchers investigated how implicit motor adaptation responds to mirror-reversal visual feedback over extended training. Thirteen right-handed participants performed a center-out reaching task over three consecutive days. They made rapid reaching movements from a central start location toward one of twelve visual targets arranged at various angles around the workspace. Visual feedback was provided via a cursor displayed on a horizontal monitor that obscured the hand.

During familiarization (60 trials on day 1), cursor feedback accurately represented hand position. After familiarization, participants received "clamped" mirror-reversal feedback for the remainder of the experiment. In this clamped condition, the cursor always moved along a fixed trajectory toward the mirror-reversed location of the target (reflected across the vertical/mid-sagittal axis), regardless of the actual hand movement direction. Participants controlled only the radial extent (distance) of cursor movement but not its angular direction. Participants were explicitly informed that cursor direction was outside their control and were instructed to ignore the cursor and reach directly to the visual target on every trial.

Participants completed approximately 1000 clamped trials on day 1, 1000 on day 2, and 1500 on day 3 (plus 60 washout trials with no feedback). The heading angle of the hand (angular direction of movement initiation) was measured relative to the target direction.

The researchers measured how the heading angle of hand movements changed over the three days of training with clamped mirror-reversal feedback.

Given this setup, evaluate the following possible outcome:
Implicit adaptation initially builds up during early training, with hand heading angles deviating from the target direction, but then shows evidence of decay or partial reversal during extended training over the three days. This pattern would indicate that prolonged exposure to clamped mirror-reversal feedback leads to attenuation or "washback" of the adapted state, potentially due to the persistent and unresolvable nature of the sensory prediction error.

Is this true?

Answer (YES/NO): YES